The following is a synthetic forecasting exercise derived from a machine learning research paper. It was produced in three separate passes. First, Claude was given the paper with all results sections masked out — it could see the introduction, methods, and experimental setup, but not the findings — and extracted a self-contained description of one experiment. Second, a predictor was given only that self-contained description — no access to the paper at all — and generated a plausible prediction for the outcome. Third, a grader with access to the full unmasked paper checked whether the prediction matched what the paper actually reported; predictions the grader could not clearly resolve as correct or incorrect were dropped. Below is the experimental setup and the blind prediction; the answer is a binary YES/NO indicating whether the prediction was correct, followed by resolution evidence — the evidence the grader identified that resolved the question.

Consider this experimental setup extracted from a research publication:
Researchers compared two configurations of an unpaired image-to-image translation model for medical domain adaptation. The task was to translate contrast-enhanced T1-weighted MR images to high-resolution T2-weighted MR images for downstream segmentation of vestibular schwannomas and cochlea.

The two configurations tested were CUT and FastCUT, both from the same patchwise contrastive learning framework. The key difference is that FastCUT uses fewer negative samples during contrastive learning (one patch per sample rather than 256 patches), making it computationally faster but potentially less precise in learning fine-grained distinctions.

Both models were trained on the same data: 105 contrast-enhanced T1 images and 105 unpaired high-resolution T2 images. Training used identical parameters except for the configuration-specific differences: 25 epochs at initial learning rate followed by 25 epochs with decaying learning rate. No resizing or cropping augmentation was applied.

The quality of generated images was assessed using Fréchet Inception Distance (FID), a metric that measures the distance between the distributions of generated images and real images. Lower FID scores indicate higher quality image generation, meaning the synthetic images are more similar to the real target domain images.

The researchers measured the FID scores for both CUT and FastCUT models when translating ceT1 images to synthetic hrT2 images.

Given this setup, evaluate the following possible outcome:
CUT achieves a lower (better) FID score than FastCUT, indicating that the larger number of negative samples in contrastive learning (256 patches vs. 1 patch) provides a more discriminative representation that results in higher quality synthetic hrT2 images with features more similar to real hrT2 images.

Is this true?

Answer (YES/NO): YES